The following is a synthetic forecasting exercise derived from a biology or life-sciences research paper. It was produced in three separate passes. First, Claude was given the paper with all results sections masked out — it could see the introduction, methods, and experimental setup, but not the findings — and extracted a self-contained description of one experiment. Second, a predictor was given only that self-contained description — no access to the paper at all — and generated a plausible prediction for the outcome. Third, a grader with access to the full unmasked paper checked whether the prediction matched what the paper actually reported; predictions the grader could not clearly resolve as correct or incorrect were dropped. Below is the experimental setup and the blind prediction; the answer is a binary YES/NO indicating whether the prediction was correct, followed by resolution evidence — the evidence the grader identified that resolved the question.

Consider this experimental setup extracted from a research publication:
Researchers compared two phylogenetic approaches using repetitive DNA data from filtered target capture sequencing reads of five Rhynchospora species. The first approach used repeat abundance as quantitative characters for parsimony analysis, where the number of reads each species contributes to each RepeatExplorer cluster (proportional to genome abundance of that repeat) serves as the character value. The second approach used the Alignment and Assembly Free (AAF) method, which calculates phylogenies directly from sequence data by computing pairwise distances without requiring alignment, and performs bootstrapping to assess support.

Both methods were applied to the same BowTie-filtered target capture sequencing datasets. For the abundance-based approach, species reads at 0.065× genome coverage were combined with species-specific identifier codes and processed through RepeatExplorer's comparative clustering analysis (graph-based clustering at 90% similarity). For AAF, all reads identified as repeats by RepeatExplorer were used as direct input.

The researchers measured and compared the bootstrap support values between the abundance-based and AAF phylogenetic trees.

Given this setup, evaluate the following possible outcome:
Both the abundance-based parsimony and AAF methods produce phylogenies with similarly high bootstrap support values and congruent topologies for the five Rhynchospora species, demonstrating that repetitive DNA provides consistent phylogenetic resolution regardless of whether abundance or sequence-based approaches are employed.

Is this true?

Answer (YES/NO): YES